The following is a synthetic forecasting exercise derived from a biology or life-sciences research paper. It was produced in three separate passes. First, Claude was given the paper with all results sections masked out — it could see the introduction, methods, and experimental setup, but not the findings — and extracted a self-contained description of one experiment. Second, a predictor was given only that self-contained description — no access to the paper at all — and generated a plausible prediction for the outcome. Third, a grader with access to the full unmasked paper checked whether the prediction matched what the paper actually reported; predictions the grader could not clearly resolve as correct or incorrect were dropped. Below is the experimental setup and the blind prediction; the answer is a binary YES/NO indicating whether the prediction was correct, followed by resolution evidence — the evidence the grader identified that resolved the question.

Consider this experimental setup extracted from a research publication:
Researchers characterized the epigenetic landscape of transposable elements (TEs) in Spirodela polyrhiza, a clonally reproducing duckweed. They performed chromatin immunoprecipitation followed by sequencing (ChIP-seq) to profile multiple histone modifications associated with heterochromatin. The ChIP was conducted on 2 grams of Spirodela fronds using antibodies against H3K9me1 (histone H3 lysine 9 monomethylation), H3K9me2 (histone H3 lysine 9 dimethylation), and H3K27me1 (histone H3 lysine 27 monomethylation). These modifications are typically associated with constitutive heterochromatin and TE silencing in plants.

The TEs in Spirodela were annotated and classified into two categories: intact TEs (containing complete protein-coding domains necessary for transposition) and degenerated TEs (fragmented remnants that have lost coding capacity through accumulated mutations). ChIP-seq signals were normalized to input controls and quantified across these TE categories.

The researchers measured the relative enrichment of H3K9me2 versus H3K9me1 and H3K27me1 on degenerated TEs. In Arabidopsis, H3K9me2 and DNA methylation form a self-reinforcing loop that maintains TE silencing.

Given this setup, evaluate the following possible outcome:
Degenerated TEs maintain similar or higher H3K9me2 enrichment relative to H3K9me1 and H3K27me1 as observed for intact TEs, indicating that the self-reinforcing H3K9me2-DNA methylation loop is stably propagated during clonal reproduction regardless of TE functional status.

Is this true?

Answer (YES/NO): NO